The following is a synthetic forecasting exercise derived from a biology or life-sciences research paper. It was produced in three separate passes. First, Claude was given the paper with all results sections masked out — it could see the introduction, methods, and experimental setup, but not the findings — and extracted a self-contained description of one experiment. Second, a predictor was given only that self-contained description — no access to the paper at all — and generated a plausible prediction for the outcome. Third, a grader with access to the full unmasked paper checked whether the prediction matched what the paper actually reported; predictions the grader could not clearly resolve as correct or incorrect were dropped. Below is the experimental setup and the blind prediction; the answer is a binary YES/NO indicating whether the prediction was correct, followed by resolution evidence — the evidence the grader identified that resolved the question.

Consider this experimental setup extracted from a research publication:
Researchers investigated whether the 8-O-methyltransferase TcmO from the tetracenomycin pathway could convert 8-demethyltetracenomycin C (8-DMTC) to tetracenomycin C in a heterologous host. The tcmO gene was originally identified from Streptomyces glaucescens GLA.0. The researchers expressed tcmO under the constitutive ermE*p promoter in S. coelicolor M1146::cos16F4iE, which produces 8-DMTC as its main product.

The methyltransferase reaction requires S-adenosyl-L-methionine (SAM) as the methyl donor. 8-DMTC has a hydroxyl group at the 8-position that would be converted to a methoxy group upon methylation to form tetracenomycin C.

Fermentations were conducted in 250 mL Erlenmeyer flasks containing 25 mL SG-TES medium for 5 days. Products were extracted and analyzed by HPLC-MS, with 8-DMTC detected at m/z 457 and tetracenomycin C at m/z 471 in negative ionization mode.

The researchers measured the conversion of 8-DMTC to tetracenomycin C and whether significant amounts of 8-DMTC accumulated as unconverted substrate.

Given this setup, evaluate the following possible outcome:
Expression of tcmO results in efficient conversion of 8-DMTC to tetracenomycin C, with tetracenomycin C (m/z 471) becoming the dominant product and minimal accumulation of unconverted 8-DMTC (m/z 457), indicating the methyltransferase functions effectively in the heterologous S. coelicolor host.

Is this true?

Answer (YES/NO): NO